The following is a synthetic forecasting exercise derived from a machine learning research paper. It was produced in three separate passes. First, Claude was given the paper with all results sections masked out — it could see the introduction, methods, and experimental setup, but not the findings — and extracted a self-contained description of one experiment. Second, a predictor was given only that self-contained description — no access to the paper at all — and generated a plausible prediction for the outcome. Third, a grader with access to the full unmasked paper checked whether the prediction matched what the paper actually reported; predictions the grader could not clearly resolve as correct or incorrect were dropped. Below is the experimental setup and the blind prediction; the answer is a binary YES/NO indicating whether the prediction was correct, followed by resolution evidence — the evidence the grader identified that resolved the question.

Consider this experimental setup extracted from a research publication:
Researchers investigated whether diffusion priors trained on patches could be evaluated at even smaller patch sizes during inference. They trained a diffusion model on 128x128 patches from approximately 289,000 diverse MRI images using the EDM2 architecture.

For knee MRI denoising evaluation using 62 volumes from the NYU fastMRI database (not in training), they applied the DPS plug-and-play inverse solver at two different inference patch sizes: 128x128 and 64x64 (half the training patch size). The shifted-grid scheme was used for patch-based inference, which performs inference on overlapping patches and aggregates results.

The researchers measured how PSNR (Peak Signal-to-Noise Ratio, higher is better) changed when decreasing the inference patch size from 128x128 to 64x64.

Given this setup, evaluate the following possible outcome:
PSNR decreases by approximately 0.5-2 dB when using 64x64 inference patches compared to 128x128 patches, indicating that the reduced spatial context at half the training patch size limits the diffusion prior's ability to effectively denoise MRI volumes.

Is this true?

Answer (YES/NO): NO